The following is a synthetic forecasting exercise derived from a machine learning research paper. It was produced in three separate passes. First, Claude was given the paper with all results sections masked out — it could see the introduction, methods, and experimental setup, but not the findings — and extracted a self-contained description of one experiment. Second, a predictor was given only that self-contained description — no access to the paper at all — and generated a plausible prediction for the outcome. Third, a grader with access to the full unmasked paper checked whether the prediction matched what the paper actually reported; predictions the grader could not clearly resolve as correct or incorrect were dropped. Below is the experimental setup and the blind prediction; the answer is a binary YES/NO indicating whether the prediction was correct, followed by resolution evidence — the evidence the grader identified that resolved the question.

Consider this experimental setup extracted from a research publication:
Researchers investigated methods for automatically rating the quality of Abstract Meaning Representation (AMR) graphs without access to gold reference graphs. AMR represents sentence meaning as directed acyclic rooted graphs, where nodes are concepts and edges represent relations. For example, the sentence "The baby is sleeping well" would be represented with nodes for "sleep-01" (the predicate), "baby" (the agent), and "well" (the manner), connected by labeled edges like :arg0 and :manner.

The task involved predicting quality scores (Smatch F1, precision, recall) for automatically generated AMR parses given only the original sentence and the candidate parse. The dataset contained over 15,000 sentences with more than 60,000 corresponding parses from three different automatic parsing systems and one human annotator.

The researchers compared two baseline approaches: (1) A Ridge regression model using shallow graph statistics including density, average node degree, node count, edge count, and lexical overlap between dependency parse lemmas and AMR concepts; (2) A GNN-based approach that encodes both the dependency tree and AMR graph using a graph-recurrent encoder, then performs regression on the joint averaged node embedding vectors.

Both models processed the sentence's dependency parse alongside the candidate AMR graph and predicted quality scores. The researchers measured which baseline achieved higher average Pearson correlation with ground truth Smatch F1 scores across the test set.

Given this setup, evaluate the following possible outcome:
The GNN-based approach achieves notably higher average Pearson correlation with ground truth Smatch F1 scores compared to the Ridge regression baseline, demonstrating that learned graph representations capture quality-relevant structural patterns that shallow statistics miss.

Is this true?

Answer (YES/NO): YES